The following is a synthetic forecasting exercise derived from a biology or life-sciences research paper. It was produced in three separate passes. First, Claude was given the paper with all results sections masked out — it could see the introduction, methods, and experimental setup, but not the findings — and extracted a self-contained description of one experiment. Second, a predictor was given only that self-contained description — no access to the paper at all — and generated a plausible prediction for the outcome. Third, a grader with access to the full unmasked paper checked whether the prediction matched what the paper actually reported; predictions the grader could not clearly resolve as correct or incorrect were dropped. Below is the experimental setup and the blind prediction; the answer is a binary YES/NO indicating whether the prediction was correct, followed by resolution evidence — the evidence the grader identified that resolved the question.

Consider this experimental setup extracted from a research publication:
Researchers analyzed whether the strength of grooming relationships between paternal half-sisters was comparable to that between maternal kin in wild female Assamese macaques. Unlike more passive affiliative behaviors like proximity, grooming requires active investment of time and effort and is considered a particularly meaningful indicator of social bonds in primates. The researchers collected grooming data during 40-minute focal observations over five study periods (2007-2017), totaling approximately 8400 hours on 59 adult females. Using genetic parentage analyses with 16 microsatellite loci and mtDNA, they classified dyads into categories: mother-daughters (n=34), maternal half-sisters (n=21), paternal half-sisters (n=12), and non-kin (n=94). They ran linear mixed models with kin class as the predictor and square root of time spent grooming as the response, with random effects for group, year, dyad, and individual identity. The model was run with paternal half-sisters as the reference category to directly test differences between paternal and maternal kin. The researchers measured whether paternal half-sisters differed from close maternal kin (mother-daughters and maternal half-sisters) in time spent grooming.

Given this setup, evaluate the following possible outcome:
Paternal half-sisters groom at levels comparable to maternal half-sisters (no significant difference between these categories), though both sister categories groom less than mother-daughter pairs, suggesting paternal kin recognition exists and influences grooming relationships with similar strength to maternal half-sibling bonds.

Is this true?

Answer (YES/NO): NO